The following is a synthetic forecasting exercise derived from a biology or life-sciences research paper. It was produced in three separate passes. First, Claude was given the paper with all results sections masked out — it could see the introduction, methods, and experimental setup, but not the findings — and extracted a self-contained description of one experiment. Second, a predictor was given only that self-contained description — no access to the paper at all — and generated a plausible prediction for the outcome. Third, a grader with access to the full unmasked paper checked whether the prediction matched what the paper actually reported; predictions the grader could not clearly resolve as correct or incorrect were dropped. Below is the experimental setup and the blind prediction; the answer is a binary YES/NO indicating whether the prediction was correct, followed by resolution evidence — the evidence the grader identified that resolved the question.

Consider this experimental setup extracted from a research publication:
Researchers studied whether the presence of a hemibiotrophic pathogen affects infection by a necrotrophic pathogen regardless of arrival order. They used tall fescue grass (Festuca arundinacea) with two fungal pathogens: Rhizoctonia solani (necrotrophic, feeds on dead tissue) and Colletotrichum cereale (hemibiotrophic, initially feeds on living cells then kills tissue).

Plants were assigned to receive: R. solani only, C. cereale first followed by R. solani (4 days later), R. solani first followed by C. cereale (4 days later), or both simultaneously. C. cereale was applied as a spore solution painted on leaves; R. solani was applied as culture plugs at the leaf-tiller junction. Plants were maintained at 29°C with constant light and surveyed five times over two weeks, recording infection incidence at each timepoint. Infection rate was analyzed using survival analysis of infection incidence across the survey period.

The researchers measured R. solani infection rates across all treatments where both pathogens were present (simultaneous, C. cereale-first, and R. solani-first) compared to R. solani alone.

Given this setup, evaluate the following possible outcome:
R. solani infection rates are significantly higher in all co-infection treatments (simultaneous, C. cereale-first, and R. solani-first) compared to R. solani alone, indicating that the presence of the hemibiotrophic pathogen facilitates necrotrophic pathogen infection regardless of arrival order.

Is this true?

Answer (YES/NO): YES